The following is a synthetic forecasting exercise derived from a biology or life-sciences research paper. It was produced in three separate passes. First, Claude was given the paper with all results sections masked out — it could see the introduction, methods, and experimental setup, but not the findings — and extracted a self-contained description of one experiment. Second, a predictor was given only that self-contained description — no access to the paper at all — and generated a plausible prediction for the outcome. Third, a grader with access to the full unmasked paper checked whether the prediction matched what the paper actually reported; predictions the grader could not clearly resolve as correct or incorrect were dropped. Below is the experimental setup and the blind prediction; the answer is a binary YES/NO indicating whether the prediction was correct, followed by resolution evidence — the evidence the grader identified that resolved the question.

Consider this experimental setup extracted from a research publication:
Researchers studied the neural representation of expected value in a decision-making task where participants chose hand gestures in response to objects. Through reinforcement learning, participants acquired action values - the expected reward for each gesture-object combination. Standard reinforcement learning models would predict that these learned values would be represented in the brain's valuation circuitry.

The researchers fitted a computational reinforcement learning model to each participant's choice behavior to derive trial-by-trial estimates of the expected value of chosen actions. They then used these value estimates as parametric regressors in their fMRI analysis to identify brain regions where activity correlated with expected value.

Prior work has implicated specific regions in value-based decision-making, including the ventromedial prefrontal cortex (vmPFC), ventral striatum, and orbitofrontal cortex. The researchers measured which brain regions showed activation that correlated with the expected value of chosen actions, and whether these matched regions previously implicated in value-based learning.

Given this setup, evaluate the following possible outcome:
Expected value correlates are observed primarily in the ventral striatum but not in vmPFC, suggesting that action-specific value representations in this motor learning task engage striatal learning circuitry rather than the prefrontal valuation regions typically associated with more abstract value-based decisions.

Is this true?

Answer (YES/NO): NO